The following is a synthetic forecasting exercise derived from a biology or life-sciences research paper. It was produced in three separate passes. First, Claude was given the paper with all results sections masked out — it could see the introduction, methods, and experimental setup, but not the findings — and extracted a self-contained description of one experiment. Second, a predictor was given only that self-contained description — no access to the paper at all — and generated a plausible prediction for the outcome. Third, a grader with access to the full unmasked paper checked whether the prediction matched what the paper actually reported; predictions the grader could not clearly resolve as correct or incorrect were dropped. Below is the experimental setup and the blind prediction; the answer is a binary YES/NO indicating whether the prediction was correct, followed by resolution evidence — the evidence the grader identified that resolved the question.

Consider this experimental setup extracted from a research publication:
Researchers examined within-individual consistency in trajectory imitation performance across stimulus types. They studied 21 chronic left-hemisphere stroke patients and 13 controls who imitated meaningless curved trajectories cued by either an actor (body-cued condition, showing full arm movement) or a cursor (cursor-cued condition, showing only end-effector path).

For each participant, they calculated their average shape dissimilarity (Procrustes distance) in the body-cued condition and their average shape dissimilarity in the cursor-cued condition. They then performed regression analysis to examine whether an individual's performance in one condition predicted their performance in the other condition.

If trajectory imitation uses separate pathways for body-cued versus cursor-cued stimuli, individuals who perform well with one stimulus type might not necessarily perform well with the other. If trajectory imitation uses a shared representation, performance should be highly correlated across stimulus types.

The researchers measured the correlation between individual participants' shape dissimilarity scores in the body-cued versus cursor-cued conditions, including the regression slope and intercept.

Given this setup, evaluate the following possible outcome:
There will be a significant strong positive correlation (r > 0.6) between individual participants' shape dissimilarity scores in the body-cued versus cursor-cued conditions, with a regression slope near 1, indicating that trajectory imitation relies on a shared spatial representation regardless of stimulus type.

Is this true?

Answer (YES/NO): YES